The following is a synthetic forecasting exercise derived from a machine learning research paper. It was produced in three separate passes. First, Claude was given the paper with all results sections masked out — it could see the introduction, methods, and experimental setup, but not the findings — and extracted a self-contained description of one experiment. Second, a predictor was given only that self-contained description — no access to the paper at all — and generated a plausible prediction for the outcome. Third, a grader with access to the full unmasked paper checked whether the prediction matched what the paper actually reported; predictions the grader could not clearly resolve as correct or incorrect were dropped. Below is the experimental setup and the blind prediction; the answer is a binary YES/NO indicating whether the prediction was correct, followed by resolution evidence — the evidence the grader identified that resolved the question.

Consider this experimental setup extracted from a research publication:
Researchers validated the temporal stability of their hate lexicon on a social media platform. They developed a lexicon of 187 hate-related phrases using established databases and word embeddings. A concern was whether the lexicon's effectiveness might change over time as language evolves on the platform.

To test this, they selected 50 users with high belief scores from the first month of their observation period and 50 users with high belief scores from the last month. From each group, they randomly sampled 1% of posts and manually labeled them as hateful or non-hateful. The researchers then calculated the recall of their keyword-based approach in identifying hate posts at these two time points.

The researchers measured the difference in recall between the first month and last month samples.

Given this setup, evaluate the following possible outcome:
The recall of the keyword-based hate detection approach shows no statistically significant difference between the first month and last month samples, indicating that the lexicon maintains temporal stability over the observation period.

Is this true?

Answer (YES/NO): YES